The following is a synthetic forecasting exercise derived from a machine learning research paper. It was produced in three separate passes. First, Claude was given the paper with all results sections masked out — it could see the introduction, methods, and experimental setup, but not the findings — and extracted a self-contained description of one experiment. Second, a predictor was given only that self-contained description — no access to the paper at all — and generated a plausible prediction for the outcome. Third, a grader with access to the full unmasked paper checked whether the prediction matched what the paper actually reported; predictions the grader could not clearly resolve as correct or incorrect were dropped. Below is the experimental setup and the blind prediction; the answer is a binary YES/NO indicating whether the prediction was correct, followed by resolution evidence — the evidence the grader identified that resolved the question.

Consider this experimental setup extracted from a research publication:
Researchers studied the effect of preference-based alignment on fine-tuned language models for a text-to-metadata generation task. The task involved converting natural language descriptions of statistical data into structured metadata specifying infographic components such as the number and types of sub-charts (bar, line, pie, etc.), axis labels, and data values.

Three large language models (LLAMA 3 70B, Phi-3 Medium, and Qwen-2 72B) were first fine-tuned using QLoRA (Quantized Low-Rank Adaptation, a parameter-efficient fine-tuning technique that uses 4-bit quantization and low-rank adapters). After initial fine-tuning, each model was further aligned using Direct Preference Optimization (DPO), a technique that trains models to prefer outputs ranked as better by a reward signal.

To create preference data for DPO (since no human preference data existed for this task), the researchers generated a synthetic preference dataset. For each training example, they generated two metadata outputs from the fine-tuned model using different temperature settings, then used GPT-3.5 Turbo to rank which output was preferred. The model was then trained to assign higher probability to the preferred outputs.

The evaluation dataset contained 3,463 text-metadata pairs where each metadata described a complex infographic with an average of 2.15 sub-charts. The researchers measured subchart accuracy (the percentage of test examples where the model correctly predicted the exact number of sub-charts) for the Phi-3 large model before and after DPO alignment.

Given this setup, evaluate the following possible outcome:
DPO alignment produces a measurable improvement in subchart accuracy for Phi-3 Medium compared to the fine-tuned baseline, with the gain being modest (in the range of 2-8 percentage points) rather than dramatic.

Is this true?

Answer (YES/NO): NO